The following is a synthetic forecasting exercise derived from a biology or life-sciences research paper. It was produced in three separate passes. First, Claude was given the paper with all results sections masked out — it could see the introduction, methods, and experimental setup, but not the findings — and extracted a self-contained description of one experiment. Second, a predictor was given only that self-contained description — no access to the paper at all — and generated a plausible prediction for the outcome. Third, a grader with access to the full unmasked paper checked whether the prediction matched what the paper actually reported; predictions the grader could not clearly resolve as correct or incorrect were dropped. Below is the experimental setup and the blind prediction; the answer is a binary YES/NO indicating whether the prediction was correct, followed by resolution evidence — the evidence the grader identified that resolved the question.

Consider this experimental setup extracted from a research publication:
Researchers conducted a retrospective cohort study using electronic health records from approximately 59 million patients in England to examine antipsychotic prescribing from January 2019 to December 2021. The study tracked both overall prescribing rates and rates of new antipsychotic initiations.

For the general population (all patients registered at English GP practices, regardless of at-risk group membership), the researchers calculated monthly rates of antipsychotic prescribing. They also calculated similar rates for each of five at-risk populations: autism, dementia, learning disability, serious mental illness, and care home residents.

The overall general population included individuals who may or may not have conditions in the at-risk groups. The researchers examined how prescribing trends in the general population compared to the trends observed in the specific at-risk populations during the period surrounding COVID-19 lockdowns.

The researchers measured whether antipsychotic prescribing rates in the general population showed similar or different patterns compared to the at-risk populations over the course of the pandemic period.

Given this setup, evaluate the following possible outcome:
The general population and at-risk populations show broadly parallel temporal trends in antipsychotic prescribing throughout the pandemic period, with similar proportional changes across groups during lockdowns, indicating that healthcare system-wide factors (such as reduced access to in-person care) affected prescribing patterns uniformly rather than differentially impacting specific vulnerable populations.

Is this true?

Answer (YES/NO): NO